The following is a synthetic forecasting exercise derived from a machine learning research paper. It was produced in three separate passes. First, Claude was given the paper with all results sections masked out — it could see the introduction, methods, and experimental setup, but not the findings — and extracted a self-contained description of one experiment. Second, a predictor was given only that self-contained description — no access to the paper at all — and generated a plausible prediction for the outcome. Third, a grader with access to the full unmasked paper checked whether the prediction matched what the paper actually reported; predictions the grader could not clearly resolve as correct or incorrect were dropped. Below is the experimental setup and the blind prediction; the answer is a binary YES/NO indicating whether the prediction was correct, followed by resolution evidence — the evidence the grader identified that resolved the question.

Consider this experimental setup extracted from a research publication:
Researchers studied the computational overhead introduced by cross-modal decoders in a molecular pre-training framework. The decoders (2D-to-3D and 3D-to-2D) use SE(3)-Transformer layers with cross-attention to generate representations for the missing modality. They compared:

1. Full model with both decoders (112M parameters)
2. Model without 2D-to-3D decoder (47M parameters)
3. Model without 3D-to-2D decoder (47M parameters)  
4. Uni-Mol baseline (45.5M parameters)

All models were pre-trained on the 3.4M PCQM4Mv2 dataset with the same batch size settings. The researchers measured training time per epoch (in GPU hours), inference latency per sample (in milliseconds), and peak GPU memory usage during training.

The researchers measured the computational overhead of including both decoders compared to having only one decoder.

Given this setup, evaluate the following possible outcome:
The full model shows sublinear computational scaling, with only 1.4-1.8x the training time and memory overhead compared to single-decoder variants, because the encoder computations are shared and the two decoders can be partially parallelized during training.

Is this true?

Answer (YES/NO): NO